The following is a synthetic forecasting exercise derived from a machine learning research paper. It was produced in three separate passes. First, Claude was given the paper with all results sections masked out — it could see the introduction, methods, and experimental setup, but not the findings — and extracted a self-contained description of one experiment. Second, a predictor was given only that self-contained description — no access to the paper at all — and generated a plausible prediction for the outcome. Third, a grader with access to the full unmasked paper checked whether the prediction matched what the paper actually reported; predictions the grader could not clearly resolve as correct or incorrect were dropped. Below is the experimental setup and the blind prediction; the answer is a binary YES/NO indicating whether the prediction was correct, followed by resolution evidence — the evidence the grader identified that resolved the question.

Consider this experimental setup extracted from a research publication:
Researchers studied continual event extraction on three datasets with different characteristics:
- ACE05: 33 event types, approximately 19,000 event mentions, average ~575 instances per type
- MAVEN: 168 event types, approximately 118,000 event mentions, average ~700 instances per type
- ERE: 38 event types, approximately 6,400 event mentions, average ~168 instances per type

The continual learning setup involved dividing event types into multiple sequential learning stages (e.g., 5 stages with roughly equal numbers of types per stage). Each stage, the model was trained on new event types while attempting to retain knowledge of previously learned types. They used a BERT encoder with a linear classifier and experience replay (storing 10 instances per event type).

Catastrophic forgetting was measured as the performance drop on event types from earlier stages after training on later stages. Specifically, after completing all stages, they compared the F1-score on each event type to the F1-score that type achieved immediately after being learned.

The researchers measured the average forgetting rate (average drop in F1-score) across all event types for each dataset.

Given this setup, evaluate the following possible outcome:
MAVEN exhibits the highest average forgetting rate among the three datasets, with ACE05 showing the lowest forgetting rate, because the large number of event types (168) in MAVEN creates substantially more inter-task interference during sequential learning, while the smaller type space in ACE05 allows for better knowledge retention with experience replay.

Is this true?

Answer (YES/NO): NO